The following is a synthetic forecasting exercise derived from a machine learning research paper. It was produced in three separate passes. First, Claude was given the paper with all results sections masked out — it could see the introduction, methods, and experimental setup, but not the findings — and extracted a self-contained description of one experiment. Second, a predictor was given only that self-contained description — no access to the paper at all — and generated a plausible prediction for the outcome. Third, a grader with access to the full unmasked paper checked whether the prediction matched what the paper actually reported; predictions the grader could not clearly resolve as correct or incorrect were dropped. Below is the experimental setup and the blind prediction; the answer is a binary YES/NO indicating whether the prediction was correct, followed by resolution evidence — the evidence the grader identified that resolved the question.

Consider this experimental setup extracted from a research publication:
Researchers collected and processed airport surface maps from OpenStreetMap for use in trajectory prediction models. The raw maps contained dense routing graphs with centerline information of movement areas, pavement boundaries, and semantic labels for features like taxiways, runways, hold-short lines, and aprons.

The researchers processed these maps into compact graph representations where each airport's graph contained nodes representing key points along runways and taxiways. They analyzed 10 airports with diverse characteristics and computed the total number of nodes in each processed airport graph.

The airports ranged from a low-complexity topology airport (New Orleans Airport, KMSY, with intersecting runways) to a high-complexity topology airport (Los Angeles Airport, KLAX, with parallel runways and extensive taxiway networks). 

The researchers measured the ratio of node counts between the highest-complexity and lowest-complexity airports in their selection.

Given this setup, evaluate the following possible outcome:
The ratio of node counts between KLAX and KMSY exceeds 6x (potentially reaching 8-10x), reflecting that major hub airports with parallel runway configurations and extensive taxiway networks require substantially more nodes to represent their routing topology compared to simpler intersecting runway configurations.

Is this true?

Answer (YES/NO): YES